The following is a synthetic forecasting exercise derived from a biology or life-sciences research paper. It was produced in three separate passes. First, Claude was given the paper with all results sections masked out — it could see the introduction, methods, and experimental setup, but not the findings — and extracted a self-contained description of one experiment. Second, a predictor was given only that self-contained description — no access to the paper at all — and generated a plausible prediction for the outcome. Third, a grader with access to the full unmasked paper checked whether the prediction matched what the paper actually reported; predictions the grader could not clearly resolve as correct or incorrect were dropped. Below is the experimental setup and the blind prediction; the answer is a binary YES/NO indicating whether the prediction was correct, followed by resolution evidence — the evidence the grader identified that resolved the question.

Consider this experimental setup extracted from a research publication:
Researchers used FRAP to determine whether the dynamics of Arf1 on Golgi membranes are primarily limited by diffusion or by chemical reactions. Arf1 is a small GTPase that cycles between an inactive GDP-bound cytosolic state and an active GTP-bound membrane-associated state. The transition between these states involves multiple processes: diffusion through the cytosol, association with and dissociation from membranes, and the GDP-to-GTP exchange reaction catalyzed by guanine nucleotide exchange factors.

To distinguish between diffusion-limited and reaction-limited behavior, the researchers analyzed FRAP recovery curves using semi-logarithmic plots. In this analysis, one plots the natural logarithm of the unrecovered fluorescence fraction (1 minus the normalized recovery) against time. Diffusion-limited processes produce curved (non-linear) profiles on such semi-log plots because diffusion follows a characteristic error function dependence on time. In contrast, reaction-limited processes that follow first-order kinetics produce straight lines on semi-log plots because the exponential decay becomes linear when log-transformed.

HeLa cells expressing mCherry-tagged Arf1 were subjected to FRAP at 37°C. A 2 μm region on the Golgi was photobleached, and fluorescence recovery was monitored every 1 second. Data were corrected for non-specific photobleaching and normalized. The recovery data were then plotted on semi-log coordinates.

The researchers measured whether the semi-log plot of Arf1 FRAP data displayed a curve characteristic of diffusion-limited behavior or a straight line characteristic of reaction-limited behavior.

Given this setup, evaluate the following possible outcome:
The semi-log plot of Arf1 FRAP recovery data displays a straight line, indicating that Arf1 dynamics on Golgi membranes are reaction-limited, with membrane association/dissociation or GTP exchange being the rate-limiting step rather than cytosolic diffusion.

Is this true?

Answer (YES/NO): NO